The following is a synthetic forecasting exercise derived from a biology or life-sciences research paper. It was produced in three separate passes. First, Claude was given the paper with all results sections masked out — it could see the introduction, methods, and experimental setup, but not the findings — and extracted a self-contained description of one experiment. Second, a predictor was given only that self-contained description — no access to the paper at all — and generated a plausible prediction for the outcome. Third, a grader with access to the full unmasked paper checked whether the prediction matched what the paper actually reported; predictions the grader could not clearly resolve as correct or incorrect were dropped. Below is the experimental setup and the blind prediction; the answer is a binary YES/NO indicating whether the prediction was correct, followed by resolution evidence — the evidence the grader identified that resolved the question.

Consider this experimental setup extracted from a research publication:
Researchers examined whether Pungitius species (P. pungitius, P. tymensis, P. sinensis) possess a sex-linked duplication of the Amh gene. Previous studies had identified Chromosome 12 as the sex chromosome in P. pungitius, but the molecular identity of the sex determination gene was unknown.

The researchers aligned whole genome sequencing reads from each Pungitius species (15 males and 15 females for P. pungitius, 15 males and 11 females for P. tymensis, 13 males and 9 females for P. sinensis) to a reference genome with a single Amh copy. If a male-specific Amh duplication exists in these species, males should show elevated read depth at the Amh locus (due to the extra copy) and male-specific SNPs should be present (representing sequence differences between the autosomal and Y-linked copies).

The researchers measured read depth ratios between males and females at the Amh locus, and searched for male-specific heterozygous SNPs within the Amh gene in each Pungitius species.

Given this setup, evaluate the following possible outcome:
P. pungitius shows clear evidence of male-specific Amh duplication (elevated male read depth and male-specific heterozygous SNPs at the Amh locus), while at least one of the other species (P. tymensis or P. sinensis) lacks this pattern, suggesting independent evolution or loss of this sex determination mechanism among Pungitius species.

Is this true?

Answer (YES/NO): NO